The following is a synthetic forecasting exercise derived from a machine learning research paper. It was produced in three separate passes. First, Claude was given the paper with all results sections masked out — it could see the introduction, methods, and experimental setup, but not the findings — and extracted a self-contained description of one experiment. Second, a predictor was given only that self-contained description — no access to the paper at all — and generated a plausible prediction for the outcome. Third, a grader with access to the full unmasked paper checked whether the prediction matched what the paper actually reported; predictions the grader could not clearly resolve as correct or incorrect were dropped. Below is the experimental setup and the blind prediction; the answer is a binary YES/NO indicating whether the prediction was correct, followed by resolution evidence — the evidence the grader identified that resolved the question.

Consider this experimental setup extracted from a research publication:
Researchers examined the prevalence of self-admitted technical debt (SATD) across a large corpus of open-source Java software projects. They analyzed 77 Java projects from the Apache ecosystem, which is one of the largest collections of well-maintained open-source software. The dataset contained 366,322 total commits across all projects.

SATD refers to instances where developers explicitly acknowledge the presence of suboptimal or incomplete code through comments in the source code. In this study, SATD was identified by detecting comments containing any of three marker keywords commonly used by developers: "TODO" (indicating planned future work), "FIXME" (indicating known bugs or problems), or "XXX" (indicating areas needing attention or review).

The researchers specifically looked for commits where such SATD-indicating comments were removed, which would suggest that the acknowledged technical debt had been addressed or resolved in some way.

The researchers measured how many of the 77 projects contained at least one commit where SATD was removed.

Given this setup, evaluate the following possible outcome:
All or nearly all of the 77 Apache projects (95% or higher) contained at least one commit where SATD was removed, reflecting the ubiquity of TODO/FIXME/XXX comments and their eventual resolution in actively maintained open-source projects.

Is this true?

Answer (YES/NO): YES